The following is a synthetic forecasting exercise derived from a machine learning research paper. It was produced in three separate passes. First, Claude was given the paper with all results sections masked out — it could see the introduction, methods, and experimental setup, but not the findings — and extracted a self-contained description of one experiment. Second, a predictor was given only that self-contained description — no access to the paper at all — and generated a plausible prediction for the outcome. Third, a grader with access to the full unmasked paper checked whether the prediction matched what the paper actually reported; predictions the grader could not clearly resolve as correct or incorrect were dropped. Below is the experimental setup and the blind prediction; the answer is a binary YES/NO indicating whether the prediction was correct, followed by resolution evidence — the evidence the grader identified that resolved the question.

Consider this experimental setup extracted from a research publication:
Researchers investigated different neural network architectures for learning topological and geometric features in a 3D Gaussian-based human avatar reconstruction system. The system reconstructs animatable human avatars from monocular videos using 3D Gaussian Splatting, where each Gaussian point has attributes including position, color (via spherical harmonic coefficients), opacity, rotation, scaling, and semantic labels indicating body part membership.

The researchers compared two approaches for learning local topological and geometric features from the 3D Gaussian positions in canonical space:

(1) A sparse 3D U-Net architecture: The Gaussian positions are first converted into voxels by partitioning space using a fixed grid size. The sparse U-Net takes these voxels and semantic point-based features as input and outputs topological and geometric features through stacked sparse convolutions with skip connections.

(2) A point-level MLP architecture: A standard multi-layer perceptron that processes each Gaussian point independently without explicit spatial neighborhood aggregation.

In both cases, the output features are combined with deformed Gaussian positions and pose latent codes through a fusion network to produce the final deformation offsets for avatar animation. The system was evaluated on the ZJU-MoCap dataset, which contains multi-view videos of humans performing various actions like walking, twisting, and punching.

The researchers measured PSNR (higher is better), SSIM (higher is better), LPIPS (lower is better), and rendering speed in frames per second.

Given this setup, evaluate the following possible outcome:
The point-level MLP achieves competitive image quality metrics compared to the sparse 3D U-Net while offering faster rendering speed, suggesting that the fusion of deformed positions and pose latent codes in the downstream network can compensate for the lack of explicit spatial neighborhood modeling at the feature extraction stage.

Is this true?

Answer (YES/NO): NO